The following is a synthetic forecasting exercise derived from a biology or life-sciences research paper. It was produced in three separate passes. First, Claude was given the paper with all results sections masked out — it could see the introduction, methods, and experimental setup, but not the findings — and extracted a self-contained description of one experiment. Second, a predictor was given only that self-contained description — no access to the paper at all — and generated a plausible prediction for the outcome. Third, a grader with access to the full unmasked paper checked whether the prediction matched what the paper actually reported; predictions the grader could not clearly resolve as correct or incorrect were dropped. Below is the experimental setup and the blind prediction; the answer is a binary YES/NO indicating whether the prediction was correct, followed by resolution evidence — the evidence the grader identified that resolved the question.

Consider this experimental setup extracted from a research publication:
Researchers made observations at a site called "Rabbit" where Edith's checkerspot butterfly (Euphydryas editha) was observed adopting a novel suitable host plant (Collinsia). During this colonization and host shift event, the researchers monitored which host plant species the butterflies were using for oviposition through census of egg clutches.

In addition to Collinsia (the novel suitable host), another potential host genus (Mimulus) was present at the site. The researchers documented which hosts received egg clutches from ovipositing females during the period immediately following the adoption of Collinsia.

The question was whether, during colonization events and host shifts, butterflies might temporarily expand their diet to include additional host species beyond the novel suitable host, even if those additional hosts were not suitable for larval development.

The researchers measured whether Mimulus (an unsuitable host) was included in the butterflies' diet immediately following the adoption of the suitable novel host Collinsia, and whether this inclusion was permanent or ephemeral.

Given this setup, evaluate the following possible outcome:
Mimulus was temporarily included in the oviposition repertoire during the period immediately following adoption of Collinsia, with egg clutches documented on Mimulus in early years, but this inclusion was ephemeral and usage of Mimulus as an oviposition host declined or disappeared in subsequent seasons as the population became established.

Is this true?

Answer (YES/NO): YES